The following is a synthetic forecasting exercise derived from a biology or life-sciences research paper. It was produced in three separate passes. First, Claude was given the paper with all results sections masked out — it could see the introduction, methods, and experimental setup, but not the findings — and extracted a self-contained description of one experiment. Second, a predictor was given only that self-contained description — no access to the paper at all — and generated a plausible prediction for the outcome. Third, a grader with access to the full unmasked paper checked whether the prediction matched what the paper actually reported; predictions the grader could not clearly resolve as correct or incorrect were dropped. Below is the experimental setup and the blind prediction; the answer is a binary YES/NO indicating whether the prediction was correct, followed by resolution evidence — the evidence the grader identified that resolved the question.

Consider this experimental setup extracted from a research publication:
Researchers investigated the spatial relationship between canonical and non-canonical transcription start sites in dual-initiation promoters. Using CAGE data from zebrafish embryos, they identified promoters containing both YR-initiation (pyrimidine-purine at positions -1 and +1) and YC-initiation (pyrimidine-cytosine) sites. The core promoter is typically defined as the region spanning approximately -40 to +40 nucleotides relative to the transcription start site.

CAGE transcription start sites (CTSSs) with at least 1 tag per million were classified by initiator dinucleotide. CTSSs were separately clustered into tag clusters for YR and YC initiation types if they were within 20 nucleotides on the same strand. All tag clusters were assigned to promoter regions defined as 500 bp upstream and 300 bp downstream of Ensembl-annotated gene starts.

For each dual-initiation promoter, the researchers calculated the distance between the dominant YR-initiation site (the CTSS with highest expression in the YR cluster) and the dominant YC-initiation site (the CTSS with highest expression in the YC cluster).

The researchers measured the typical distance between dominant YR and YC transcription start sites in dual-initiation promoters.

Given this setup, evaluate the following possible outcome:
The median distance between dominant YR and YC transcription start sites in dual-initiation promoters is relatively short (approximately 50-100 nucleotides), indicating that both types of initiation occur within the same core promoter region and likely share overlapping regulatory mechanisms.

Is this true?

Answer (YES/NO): NO